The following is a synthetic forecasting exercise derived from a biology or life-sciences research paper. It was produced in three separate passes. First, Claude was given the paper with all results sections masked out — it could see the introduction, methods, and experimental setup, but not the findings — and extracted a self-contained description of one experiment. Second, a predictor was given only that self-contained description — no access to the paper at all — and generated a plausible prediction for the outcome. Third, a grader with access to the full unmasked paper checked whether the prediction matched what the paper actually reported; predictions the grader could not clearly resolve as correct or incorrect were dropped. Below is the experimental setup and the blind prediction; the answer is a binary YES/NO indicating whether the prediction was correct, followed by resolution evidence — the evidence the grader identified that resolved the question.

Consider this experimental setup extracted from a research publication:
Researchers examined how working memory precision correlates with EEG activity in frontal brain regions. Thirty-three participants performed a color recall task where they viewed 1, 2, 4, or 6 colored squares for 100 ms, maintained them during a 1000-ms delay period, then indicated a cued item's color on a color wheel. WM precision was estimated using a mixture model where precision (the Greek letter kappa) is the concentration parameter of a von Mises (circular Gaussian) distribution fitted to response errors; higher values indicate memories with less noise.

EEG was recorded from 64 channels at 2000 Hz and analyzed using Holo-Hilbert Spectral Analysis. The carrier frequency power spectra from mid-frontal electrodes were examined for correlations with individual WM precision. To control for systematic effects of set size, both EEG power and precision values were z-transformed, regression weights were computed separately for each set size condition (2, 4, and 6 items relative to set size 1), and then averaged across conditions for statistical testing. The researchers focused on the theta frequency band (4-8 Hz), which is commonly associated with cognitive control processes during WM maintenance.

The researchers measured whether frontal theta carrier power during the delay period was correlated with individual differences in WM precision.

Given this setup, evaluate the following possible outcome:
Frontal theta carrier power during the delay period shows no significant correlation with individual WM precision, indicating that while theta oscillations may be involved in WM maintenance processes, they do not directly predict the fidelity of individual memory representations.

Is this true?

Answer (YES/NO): NO